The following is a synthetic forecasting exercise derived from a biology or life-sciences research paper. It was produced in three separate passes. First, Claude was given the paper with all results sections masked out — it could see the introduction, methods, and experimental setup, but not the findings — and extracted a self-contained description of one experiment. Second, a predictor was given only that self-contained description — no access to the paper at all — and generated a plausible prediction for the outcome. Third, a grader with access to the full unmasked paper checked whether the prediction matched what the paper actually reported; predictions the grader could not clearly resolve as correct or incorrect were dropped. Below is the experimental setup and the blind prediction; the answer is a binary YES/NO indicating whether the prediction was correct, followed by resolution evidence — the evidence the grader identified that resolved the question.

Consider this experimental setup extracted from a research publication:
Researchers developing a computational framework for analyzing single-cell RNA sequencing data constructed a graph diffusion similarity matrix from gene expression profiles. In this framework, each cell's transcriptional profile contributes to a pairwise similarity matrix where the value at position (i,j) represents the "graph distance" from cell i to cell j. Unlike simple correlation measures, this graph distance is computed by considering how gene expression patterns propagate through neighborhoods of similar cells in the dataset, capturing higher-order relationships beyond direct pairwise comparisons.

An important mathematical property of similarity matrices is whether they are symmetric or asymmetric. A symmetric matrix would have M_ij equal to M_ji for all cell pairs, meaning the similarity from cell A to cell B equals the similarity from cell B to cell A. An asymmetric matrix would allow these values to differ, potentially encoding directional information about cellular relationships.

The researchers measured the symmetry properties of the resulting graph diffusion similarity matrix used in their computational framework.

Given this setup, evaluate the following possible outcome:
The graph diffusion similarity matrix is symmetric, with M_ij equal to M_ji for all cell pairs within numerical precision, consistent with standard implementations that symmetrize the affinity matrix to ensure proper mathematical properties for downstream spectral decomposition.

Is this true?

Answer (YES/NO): NO